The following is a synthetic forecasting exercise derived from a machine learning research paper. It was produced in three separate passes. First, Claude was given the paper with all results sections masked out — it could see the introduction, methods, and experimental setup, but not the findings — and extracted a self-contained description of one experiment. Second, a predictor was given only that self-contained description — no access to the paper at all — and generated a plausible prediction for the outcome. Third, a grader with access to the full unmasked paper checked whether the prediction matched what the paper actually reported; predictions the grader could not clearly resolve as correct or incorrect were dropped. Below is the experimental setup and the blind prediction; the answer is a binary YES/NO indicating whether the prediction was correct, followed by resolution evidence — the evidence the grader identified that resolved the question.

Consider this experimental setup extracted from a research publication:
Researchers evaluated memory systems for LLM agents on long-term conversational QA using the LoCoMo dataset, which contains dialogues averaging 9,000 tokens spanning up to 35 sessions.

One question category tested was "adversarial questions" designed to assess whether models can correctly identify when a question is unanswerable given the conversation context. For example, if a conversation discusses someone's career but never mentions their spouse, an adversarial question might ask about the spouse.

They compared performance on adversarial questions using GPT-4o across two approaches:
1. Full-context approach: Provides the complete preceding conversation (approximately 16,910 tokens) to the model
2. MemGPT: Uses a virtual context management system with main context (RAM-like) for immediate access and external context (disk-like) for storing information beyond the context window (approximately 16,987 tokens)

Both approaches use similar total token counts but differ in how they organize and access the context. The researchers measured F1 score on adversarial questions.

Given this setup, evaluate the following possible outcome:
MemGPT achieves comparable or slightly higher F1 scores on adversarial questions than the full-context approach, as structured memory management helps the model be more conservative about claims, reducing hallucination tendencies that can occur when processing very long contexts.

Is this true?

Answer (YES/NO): NO